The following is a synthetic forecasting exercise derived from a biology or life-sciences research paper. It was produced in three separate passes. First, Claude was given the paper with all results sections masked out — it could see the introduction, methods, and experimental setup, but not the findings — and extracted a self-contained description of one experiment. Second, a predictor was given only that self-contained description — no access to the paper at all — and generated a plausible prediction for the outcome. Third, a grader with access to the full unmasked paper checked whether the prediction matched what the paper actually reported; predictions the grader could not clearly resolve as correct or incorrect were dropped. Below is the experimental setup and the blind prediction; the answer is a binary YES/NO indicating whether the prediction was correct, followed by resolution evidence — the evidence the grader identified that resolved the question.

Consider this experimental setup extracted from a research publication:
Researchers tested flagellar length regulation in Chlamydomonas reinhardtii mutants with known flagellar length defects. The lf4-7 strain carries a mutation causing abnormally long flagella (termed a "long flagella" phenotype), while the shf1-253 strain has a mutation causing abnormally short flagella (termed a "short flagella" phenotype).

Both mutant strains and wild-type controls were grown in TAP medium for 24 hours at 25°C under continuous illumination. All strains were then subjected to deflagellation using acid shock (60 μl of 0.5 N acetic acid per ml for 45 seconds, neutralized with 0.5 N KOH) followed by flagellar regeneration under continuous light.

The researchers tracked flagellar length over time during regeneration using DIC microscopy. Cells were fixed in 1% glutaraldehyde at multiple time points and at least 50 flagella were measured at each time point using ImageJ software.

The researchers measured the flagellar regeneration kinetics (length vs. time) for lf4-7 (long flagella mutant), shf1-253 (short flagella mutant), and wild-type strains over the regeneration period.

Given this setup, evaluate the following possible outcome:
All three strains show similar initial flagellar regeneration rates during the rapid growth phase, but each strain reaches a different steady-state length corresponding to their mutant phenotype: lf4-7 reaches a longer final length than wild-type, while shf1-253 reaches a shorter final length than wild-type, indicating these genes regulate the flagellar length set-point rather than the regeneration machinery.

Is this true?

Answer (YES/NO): YES